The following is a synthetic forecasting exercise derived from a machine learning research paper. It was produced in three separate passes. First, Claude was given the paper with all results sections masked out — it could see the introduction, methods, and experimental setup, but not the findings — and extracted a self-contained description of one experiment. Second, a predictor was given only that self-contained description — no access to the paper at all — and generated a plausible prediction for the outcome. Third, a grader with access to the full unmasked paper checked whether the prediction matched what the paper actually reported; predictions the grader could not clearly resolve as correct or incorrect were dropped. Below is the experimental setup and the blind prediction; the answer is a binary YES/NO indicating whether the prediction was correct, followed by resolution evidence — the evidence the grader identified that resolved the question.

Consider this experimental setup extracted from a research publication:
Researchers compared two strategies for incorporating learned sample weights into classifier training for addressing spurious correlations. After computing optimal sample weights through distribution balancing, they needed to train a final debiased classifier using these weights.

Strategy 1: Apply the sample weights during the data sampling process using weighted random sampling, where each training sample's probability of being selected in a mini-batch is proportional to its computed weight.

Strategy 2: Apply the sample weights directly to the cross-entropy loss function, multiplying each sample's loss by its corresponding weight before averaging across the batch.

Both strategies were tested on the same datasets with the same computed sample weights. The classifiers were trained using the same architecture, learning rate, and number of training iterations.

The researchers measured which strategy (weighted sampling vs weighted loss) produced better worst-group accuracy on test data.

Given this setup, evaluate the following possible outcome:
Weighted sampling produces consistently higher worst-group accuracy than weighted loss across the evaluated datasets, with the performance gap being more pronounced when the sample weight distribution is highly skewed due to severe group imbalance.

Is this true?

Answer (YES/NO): NO